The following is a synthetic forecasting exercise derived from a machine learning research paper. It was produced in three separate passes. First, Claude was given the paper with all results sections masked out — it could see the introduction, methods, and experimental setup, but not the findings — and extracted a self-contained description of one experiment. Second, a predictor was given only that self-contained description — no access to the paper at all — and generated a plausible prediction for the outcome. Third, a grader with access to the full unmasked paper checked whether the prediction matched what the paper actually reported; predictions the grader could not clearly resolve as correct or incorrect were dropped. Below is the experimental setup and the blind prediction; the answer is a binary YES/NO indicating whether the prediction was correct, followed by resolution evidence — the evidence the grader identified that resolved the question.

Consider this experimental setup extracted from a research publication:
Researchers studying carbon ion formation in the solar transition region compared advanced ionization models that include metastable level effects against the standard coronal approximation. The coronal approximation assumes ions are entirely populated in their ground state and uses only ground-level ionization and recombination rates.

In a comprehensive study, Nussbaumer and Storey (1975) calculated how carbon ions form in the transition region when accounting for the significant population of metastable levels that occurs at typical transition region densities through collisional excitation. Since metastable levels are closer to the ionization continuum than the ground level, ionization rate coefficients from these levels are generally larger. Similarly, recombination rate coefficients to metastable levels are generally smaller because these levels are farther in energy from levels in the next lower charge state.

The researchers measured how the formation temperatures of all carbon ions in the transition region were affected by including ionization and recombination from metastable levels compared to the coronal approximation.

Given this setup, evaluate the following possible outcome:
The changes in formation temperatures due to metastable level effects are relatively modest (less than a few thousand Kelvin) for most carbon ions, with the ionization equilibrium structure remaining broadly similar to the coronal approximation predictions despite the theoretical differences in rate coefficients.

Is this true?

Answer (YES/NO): NO